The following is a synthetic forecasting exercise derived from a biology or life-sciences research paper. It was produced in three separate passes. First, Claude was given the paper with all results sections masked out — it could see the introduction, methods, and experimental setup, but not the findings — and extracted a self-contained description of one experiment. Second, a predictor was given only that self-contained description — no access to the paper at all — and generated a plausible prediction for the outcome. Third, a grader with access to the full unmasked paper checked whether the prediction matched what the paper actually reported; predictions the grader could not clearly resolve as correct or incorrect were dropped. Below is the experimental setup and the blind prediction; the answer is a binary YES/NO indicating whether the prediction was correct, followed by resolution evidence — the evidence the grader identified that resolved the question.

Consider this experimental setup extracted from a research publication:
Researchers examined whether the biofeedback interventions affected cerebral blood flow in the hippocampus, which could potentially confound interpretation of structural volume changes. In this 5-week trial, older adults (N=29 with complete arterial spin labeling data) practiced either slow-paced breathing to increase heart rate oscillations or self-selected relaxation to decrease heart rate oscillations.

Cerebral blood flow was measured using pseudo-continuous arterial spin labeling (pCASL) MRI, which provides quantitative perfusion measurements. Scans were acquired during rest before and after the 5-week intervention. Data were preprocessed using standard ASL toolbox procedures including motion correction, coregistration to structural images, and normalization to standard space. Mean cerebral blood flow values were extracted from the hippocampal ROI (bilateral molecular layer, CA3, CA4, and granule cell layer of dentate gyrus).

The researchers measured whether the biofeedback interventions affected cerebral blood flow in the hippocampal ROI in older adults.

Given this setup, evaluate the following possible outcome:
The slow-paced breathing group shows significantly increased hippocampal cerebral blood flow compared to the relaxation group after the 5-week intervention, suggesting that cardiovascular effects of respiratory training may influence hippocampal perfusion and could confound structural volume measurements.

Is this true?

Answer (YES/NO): NO